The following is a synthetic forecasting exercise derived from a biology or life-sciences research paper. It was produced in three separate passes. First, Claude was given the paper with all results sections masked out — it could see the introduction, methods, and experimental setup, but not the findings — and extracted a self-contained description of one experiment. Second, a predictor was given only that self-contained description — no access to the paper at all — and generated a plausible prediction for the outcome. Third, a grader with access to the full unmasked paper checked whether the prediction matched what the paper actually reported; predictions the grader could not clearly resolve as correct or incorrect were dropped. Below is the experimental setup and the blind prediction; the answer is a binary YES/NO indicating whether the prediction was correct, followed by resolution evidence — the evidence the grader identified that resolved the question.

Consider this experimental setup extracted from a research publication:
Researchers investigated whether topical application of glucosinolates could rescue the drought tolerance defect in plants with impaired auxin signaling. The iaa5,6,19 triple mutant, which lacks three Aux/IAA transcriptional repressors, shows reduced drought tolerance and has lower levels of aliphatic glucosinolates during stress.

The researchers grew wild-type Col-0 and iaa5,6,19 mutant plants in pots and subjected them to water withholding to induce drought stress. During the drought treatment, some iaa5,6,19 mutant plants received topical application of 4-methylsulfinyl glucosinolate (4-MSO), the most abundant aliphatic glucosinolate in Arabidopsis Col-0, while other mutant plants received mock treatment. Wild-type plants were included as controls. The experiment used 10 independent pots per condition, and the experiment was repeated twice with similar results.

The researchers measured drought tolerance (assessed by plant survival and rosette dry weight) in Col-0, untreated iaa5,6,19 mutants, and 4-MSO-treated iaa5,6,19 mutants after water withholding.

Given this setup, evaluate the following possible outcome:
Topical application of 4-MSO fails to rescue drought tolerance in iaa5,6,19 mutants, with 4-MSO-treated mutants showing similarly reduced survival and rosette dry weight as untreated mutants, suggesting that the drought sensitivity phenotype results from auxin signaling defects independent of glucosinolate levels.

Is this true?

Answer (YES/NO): NO